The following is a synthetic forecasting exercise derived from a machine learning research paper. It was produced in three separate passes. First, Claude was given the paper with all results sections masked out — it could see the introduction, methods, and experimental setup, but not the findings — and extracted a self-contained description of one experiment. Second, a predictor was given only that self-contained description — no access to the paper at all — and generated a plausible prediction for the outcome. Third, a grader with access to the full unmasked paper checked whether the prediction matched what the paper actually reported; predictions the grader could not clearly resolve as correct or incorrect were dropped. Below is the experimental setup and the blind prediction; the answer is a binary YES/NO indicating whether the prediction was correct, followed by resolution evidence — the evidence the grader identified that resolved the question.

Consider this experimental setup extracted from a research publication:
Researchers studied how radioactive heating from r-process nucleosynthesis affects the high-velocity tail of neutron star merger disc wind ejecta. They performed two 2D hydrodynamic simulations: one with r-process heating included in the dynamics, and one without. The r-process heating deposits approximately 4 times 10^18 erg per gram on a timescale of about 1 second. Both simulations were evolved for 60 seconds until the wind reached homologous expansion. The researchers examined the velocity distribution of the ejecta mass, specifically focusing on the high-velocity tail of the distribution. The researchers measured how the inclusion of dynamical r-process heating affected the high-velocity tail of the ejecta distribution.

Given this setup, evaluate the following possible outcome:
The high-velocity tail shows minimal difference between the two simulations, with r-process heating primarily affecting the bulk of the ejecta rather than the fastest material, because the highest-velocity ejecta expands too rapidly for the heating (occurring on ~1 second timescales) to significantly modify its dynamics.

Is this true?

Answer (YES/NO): YES